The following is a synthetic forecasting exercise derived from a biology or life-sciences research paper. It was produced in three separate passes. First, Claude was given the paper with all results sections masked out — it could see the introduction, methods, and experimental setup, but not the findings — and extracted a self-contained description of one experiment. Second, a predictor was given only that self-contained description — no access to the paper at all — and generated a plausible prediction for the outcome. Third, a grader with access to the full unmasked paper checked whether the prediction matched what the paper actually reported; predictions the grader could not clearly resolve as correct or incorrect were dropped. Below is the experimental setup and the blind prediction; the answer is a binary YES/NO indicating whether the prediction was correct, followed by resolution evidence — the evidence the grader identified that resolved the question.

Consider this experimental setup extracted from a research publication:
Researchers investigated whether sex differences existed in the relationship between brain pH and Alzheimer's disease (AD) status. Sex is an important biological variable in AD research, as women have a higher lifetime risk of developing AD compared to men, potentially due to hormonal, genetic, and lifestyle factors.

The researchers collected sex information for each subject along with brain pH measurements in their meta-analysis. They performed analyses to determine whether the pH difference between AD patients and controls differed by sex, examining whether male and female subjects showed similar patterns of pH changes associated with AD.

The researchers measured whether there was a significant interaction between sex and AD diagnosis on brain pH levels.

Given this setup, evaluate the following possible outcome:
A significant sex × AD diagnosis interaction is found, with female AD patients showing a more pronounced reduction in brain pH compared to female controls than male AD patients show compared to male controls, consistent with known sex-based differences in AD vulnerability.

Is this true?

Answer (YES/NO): NO